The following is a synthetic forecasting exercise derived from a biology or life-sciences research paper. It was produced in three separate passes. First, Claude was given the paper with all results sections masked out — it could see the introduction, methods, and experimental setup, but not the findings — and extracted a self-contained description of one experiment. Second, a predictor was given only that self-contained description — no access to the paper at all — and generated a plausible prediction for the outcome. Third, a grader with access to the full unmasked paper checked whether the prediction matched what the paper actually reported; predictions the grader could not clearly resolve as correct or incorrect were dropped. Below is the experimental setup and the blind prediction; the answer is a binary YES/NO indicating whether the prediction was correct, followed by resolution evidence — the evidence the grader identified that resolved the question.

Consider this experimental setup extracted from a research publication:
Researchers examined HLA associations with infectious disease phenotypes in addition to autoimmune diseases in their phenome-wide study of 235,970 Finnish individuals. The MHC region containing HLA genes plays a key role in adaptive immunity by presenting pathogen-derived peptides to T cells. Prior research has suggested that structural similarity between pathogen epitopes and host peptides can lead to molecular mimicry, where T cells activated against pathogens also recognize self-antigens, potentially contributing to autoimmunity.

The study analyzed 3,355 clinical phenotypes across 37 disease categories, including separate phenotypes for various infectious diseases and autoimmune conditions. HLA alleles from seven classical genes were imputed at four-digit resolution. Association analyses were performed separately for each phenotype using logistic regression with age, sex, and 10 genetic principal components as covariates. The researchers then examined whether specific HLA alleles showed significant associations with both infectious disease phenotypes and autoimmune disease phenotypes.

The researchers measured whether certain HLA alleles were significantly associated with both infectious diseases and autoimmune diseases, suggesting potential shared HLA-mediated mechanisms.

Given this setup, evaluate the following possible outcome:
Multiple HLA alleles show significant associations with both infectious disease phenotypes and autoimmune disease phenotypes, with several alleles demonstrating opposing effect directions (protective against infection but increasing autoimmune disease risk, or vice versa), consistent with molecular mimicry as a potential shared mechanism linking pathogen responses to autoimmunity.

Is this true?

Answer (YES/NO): NO